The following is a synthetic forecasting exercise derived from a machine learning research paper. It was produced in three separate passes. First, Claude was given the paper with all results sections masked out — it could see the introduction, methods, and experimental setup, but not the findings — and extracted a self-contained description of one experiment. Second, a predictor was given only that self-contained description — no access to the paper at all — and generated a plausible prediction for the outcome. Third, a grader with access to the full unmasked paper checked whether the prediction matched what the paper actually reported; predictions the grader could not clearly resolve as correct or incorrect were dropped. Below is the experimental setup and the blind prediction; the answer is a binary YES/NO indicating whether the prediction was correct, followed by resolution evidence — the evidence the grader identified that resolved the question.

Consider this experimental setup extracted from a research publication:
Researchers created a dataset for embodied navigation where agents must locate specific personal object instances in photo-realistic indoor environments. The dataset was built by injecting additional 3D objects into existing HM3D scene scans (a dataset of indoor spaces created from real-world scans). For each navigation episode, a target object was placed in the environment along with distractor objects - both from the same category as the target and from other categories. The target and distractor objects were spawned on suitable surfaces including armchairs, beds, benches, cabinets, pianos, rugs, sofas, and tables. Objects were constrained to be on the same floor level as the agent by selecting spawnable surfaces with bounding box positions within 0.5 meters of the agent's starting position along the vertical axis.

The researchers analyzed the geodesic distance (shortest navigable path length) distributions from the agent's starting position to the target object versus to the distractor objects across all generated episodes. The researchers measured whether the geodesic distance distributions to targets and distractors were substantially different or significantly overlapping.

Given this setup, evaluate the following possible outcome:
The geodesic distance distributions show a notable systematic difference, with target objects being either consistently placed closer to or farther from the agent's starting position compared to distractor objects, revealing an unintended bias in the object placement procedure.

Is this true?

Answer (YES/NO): NO